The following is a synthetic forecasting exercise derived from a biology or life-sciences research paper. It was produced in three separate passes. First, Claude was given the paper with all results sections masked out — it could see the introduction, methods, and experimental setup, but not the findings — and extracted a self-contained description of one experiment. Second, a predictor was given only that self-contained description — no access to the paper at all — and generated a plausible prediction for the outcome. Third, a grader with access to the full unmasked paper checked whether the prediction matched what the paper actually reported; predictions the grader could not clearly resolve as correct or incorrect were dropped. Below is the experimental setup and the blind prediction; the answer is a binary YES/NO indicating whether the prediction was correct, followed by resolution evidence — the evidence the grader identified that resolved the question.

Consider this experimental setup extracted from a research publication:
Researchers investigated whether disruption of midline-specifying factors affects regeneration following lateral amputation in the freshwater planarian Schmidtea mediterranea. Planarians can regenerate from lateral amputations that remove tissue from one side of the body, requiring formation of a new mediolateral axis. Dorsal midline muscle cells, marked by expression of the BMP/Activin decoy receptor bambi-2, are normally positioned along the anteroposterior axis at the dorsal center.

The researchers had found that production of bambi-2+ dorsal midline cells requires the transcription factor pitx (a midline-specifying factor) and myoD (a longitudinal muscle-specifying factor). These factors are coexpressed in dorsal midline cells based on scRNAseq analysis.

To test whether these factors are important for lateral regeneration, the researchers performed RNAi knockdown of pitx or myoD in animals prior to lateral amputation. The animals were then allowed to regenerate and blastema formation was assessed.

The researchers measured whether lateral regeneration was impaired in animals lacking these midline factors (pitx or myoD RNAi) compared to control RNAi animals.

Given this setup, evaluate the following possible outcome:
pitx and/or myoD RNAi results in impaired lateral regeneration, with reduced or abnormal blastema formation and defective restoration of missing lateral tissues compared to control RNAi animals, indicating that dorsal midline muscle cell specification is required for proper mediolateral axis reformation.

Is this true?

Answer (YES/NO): YES